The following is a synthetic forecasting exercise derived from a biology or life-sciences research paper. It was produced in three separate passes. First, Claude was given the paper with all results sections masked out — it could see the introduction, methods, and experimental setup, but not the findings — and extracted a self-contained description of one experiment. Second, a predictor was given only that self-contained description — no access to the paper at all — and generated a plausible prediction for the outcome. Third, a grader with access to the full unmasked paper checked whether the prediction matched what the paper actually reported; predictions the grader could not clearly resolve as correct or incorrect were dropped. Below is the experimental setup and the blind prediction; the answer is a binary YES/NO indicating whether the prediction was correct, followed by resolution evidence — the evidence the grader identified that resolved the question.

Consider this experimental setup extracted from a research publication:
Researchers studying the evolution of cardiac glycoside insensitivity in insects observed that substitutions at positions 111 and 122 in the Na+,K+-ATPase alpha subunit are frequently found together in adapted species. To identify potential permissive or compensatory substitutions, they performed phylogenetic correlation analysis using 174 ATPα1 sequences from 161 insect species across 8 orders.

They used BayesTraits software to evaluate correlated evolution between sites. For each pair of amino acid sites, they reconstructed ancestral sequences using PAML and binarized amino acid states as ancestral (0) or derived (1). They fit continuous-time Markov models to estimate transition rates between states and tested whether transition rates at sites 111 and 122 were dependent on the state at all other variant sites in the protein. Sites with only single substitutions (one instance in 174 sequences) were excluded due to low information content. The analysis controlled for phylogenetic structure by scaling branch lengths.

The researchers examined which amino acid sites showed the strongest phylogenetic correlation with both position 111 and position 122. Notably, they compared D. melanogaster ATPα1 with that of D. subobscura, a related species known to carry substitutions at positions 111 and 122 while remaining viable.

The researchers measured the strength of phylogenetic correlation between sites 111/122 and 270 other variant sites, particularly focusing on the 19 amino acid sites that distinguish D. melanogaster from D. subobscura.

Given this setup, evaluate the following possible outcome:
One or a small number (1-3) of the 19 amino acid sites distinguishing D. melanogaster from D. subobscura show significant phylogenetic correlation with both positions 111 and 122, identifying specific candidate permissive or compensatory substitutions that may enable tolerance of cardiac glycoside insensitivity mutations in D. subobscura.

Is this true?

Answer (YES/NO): YES